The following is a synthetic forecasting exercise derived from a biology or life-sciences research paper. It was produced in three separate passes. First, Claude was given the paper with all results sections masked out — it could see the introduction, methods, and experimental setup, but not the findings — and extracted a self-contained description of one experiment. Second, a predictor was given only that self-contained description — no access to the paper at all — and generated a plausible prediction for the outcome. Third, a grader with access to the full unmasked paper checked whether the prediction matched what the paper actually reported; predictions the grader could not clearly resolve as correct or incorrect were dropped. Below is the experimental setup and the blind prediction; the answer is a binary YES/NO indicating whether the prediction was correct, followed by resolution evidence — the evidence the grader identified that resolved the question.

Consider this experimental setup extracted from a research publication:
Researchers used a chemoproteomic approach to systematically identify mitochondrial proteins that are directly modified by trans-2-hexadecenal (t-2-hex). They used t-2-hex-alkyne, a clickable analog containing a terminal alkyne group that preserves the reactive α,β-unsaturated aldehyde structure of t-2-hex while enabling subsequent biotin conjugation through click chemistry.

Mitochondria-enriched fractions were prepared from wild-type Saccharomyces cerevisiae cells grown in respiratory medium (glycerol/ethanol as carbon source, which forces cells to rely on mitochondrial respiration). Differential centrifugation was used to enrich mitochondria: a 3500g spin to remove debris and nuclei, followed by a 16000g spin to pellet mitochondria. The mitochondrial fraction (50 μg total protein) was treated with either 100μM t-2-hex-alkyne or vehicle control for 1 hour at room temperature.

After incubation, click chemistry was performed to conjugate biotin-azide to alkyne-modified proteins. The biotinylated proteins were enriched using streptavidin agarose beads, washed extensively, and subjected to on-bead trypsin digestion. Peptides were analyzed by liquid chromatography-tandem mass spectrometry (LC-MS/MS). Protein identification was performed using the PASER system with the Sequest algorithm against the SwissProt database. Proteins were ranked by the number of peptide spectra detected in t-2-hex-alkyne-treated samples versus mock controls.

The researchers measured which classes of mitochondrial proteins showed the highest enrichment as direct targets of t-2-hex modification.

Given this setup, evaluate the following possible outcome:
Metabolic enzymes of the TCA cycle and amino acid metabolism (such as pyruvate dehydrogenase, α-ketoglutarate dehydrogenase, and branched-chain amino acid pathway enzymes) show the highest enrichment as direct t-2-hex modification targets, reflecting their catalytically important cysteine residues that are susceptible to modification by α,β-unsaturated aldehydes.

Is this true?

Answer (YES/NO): NO